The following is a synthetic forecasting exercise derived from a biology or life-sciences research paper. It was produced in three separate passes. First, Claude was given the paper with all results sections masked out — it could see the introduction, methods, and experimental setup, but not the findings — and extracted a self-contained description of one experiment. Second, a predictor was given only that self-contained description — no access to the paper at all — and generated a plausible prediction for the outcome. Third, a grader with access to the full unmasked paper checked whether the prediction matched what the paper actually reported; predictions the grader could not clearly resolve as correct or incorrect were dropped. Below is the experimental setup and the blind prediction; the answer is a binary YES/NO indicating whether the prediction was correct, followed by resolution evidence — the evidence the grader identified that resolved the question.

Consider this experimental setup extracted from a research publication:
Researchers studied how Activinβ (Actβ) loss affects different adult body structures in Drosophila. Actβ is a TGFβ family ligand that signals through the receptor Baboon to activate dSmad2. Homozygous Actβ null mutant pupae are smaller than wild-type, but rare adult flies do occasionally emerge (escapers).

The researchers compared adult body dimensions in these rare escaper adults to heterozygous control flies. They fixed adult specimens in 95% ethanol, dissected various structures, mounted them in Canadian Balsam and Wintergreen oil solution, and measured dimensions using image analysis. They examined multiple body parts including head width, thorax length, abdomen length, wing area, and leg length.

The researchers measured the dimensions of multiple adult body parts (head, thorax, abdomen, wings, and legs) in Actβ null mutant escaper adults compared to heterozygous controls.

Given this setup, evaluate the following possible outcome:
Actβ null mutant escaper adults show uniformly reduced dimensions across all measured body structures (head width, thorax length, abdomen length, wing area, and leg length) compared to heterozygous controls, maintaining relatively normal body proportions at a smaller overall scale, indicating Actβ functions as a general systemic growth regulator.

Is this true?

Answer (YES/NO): NO